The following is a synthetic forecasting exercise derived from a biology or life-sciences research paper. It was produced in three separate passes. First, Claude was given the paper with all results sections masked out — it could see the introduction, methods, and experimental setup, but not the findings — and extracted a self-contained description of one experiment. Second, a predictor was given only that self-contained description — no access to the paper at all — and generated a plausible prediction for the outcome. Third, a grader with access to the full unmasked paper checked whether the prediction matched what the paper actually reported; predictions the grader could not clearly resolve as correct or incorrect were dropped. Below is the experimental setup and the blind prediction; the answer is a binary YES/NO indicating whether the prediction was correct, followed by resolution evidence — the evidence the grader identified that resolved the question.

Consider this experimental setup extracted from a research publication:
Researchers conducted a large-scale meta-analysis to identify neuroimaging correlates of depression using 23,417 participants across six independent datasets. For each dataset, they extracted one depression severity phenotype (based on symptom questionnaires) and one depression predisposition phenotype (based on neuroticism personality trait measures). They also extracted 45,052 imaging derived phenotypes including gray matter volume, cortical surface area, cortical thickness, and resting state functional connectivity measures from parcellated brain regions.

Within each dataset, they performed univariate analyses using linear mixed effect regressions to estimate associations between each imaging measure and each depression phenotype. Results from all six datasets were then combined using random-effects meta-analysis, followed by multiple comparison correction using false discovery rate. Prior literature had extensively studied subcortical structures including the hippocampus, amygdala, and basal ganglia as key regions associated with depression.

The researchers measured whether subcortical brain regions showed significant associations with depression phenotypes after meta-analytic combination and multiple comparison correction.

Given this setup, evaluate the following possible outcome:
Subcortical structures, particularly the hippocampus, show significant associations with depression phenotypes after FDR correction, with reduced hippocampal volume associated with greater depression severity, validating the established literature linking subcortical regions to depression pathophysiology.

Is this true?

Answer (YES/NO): NO